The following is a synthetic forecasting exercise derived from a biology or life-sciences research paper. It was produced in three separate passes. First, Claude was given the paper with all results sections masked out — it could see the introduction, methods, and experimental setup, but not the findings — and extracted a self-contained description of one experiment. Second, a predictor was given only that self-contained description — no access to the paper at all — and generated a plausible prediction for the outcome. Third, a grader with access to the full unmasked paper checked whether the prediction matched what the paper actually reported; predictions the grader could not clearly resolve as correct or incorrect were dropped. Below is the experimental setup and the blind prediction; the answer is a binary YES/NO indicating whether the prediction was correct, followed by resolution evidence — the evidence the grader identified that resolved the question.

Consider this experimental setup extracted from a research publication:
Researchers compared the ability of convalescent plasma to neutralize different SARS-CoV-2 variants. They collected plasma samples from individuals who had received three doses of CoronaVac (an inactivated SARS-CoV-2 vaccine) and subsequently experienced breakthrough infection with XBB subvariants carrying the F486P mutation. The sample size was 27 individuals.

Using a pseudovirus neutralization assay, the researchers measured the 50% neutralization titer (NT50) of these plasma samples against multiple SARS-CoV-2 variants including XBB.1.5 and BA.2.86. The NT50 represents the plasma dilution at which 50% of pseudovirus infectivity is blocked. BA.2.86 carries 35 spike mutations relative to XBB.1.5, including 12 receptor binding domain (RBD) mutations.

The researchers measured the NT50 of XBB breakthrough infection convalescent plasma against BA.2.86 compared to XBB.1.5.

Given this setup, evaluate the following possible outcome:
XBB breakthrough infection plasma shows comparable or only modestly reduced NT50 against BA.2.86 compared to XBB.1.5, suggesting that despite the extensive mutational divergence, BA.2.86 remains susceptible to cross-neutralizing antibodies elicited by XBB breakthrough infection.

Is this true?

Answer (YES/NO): NO